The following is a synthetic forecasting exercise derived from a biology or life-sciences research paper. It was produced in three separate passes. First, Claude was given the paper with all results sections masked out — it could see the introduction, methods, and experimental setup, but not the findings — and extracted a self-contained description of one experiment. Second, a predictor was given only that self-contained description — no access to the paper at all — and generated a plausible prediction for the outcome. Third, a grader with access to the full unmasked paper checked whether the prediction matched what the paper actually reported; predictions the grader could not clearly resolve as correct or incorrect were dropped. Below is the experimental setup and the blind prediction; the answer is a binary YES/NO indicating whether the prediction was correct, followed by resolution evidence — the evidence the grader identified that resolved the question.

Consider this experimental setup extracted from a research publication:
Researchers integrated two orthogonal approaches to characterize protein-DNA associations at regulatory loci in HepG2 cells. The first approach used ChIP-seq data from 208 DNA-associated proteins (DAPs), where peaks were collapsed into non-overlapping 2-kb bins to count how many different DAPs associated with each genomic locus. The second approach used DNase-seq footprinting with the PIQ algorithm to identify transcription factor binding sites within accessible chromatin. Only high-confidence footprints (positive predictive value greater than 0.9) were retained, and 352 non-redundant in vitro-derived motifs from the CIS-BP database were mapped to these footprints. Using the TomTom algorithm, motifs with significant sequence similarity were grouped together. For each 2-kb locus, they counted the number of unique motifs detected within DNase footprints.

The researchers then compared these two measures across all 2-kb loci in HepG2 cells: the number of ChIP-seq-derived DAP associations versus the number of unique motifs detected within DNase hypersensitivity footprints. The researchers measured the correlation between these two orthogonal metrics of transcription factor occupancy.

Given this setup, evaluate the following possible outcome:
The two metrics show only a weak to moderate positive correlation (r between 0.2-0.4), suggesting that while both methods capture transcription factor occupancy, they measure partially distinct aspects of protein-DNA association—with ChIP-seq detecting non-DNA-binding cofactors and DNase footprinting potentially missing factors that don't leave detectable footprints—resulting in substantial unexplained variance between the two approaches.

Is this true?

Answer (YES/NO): NO